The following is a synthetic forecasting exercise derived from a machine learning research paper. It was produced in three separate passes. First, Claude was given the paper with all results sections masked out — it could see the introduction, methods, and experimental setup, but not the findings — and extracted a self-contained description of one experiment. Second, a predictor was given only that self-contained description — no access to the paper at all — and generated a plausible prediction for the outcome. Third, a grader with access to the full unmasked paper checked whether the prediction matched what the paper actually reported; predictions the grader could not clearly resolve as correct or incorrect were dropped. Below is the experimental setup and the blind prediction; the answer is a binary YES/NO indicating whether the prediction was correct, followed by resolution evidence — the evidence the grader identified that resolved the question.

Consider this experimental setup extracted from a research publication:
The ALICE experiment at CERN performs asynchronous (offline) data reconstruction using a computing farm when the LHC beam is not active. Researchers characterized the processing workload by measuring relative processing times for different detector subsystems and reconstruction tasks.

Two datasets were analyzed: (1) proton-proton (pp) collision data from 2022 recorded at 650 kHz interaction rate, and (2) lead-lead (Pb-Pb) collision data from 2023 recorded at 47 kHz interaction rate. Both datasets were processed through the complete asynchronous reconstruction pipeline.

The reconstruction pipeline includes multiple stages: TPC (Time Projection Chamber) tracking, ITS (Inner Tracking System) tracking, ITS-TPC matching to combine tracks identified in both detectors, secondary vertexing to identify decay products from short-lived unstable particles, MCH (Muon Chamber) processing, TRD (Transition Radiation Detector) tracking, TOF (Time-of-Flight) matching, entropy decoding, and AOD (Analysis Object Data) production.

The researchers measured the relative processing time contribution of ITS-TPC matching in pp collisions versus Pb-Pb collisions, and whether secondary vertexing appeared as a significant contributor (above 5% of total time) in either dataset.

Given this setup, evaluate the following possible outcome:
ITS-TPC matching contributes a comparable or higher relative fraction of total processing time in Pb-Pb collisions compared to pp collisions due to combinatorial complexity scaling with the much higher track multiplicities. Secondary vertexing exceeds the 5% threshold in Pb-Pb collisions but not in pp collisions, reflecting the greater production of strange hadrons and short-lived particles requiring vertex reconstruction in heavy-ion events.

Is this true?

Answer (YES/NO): NO